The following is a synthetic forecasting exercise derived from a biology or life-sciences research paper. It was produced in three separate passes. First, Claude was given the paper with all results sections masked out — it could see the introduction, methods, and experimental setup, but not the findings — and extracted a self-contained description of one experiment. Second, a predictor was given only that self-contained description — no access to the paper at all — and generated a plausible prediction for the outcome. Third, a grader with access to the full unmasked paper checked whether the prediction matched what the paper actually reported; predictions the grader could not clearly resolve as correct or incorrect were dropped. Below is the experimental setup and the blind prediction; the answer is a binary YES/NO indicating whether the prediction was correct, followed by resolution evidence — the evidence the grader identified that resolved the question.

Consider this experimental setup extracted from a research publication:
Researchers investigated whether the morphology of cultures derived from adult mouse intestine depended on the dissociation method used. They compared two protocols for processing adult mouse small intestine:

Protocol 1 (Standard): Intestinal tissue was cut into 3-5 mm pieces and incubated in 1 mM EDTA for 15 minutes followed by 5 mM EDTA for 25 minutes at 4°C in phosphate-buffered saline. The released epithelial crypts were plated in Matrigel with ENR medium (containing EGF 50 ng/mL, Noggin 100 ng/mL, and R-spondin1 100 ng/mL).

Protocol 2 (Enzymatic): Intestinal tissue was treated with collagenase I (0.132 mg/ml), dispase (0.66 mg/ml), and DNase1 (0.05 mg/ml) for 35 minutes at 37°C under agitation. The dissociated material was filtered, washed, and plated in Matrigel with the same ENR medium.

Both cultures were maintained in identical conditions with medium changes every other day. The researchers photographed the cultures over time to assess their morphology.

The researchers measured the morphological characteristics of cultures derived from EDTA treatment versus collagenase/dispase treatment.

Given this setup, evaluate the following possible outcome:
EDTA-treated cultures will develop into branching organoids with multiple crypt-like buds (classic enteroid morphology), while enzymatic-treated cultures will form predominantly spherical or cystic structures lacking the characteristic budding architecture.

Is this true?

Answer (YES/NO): NO